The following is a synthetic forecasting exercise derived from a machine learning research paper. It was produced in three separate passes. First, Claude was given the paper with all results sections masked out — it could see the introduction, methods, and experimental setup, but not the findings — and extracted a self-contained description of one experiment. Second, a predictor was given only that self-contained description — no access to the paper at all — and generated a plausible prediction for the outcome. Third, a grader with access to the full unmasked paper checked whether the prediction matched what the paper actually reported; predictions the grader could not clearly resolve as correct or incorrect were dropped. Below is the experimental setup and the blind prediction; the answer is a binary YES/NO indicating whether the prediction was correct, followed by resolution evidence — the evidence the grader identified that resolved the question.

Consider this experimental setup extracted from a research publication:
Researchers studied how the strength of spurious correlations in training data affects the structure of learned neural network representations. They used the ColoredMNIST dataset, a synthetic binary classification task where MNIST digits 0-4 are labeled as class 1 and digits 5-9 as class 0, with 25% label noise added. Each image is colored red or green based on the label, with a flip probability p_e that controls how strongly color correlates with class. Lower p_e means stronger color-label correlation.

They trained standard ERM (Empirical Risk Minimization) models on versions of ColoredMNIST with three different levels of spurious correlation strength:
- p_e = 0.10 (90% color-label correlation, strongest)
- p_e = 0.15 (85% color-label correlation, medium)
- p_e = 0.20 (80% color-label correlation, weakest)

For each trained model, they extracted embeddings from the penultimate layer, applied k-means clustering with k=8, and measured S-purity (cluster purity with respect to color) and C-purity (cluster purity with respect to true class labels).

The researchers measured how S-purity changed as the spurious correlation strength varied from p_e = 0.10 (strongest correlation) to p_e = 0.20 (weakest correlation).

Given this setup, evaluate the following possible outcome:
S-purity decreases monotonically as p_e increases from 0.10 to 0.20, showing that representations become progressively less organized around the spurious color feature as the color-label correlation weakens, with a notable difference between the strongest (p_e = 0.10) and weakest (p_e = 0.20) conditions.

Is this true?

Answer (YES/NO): NO